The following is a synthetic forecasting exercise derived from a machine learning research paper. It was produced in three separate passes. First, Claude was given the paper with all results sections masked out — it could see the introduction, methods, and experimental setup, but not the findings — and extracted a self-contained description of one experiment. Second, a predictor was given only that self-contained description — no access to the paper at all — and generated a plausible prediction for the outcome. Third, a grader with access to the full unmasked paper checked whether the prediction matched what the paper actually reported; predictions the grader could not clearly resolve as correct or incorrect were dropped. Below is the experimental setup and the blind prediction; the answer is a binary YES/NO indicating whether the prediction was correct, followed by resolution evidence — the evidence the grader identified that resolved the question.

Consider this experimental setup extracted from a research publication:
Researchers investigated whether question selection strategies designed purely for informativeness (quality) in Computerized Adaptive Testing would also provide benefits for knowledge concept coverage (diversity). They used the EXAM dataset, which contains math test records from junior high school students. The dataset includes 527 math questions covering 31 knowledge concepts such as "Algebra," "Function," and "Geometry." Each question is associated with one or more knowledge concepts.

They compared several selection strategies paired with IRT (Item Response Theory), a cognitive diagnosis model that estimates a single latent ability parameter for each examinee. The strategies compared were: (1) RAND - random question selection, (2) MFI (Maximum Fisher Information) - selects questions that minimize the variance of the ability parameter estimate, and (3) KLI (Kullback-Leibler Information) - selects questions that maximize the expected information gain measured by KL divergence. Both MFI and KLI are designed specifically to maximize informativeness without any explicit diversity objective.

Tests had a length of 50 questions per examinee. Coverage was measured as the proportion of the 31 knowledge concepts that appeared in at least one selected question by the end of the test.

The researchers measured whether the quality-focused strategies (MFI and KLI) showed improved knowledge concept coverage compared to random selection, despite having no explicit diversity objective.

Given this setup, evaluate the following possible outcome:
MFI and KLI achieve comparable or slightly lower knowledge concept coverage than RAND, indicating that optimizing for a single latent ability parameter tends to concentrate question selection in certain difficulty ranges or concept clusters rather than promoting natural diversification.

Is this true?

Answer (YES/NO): NO